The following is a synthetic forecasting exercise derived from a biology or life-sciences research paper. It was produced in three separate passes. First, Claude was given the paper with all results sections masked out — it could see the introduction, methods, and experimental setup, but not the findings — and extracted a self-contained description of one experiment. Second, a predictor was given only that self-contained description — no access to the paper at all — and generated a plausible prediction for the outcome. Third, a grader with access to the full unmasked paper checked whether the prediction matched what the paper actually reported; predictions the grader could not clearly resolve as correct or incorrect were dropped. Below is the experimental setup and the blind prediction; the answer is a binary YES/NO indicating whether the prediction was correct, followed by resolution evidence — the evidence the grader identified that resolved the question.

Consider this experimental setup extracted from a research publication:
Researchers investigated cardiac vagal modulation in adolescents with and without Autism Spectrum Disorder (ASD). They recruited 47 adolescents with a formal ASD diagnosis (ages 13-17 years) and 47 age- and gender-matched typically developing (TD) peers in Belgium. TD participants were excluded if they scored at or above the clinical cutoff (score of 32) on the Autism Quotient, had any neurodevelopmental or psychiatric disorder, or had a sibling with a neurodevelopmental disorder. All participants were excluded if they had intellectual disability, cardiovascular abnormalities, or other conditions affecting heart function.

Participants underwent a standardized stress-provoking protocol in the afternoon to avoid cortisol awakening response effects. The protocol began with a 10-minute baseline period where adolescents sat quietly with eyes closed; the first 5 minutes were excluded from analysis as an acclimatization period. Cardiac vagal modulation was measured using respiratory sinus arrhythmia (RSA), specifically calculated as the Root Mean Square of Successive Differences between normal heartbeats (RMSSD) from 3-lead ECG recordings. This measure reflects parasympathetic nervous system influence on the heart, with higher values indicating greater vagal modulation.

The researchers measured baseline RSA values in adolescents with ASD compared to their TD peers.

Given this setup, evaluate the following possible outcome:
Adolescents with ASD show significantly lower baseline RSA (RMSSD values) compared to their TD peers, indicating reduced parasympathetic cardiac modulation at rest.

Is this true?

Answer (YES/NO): YES